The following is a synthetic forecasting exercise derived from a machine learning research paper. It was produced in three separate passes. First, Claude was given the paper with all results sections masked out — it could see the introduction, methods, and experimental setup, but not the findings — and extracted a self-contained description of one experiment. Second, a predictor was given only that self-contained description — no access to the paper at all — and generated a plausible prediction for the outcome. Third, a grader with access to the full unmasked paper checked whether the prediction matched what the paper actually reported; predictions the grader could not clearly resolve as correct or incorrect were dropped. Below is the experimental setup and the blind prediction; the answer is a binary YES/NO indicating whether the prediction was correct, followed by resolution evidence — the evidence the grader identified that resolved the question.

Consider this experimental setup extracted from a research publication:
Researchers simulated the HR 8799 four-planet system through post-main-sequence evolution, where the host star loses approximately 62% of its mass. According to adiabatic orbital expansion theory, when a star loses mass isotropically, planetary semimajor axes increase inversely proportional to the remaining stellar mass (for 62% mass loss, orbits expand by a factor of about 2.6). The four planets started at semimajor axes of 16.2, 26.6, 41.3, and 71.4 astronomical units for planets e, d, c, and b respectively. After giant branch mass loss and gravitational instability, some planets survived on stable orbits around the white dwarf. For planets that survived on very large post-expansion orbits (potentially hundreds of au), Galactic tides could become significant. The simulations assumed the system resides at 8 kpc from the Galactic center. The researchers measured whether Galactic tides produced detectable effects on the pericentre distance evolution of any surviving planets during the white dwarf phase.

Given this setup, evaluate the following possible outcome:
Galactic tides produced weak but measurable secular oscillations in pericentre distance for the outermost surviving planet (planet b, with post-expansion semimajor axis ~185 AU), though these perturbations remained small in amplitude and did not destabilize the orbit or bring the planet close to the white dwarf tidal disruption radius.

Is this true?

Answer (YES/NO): NO